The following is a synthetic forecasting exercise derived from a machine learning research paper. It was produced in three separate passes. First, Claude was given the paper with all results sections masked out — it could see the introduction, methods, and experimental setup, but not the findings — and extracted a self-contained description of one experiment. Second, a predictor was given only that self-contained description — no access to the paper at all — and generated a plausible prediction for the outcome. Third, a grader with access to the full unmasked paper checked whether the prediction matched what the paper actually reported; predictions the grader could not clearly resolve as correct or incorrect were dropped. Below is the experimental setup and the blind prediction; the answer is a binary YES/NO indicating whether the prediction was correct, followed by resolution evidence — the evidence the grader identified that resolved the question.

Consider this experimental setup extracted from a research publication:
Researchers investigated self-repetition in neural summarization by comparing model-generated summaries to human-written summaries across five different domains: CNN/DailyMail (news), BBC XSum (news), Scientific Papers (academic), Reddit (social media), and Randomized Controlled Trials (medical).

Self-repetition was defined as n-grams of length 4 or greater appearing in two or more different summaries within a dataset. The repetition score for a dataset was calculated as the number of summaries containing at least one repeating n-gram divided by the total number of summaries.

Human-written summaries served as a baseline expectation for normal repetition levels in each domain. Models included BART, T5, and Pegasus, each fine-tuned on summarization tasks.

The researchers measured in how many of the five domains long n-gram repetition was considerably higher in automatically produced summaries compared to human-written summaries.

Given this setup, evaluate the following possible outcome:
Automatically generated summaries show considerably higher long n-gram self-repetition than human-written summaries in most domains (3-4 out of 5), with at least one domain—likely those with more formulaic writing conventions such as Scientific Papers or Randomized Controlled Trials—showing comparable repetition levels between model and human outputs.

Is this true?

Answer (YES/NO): YES